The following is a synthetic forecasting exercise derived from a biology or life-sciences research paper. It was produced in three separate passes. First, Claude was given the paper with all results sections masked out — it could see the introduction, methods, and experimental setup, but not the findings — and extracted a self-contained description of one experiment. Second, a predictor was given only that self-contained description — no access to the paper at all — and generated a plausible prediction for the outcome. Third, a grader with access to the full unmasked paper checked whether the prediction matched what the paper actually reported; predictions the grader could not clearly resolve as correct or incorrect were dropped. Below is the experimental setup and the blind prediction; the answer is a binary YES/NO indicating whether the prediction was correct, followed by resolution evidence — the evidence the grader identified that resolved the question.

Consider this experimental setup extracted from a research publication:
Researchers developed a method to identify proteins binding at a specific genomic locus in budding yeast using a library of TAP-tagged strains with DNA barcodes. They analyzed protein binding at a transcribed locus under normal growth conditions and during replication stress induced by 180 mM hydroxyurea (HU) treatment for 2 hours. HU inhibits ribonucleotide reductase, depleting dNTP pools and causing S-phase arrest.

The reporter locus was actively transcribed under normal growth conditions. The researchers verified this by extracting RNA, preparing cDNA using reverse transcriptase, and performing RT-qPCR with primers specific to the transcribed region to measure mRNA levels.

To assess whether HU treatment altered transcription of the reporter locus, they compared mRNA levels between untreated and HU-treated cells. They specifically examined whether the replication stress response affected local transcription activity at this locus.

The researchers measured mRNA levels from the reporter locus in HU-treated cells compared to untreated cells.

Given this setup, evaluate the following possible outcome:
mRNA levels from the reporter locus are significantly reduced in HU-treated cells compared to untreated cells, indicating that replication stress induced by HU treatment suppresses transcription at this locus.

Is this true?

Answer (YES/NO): YES